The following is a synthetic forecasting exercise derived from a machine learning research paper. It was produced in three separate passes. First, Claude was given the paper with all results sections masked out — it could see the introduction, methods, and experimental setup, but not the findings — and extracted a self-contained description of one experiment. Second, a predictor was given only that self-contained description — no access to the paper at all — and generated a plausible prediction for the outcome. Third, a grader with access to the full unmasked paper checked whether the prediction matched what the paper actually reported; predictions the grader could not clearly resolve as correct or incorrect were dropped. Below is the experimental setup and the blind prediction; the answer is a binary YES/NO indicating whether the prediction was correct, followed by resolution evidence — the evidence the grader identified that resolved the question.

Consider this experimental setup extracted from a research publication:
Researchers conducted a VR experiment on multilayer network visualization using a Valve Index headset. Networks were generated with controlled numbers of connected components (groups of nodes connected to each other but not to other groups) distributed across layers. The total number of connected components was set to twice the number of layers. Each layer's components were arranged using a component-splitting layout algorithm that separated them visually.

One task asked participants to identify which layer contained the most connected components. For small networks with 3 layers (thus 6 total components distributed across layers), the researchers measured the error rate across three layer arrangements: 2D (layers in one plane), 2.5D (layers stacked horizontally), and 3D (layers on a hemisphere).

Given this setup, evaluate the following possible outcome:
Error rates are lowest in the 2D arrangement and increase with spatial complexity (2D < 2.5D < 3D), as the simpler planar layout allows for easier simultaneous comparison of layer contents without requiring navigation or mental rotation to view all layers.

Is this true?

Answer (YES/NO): NO